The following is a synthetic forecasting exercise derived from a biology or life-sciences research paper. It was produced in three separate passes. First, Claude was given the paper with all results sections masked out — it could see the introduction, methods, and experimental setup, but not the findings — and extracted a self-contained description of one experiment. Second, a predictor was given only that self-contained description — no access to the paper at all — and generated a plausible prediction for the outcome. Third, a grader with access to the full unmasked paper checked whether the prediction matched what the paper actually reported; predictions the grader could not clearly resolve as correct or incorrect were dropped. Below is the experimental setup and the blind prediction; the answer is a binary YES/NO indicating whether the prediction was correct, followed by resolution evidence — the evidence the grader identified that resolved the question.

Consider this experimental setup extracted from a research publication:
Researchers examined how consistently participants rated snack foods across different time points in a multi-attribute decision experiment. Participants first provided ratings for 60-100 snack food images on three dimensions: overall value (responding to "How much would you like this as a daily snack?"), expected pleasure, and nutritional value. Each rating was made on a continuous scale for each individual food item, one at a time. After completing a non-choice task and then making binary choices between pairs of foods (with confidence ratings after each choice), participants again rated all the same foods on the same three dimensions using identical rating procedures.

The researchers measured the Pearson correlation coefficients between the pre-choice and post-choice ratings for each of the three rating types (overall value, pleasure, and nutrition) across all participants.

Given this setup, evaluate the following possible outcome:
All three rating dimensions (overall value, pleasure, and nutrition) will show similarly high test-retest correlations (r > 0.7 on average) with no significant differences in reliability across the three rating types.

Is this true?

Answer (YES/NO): YES